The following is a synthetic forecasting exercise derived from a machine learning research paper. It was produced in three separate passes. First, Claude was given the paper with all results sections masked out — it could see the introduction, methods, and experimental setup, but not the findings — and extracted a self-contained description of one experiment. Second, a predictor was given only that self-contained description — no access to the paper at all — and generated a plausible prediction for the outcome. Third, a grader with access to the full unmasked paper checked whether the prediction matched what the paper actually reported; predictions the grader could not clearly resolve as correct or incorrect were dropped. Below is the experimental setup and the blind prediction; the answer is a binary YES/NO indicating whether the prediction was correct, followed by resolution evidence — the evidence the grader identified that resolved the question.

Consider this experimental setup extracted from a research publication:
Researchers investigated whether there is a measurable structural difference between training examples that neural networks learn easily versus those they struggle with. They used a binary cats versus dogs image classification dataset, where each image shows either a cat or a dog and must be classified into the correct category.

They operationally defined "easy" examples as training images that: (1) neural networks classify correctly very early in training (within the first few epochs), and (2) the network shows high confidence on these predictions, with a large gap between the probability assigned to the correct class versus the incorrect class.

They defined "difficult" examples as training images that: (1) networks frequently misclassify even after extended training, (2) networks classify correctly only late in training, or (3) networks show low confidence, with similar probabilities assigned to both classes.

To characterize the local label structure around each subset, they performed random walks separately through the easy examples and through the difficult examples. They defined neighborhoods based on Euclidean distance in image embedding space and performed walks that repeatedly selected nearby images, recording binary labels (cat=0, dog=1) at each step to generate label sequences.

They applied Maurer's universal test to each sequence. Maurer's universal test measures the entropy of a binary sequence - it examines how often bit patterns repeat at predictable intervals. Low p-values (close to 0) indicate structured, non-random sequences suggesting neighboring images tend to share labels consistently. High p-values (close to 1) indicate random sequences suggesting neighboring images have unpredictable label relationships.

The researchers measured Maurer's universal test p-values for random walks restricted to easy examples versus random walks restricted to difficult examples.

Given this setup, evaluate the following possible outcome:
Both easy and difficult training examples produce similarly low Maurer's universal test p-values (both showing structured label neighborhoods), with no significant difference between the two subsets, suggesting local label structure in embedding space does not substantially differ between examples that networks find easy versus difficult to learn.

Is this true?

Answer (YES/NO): NO